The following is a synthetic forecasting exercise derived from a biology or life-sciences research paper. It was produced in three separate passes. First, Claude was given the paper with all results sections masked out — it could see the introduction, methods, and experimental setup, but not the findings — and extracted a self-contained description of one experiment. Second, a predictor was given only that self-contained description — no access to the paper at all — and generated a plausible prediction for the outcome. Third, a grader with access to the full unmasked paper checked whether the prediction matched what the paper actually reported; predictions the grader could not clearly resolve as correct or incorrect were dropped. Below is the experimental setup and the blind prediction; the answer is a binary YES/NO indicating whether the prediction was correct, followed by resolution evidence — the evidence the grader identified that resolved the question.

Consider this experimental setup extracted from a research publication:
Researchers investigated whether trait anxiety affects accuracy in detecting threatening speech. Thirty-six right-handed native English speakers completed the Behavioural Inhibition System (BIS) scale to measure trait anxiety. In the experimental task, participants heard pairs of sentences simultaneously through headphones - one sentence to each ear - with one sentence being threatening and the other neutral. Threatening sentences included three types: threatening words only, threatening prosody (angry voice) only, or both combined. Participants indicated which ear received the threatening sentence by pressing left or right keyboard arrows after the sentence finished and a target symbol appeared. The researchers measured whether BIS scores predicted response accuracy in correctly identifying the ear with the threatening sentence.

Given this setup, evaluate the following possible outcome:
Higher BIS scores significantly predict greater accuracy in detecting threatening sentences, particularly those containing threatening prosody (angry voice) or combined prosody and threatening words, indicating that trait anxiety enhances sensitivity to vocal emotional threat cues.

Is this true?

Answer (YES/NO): NO